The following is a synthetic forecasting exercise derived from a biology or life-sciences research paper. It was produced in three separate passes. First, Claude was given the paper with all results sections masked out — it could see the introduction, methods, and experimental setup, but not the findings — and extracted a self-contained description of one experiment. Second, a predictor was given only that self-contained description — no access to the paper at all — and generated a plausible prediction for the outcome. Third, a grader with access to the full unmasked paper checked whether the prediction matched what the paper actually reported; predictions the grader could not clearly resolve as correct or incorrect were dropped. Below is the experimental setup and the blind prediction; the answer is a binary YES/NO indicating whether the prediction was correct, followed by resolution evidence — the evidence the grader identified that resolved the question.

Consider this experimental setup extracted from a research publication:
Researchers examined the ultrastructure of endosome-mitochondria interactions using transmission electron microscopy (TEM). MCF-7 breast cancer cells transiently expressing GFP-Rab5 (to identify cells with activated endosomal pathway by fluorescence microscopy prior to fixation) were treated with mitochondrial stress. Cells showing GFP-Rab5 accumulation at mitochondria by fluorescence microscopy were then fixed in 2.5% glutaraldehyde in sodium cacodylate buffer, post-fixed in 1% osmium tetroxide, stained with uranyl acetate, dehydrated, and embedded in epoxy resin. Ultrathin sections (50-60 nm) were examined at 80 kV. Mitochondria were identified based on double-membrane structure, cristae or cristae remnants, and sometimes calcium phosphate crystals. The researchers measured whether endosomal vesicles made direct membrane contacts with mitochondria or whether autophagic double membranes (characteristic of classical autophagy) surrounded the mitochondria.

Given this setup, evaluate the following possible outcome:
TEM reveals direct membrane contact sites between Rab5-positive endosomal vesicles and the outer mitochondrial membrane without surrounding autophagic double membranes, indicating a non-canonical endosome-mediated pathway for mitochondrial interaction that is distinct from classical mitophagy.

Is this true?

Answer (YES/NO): YES